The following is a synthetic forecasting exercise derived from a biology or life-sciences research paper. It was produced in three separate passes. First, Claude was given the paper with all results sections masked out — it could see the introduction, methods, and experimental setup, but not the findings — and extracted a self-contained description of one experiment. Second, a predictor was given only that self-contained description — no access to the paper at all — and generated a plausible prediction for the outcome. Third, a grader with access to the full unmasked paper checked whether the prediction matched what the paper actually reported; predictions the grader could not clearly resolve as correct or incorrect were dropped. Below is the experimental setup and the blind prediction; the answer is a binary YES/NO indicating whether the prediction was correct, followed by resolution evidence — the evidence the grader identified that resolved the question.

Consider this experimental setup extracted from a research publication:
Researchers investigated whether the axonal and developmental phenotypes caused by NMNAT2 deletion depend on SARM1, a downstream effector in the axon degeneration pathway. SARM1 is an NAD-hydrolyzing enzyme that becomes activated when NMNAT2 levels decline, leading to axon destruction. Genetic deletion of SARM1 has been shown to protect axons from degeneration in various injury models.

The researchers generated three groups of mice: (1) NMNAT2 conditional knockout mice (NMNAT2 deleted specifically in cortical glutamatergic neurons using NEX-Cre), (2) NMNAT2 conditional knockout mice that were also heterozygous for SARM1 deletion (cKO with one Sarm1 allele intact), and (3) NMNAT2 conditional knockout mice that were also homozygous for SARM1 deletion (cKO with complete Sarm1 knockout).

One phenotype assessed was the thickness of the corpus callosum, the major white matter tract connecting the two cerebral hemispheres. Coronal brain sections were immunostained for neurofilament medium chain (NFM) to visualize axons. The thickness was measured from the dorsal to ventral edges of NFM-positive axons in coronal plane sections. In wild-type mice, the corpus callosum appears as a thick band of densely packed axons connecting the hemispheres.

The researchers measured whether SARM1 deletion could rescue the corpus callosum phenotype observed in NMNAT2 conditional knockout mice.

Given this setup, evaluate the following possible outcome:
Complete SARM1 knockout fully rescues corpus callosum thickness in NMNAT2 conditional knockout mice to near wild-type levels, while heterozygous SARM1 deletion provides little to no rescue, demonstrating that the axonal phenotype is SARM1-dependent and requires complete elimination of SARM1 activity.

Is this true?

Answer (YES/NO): YES